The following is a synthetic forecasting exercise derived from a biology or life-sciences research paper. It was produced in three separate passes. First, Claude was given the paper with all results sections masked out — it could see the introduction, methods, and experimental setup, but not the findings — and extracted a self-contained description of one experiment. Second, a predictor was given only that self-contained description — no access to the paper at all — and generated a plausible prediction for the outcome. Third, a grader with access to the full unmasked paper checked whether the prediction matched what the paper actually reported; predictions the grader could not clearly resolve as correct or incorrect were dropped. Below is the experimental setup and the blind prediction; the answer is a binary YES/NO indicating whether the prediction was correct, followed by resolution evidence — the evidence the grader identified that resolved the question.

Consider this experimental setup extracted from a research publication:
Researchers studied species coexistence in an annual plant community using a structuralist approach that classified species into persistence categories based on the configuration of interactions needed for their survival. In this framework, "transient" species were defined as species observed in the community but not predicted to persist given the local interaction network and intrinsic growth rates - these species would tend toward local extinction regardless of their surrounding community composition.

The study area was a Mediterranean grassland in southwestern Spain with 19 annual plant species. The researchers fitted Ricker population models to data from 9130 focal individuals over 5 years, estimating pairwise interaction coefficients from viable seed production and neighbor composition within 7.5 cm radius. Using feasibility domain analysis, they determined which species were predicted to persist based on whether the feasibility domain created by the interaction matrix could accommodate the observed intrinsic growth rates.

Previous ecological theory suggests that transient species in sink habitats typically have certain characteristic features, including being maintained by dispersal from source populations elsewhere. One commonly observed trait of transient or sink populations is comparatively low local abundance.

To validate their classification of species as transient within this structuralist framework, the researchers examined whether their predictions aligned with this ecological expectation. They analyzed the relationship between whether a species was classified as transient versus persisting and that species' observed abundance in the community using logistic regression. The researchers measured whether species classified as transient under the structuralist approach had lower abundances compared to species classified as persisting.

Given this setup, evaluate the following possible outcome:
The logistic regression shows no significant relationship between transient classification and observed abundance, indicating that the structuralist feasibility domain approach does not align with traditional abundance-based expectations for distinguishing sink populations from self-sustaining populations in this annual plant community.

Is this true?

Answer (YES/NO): NO